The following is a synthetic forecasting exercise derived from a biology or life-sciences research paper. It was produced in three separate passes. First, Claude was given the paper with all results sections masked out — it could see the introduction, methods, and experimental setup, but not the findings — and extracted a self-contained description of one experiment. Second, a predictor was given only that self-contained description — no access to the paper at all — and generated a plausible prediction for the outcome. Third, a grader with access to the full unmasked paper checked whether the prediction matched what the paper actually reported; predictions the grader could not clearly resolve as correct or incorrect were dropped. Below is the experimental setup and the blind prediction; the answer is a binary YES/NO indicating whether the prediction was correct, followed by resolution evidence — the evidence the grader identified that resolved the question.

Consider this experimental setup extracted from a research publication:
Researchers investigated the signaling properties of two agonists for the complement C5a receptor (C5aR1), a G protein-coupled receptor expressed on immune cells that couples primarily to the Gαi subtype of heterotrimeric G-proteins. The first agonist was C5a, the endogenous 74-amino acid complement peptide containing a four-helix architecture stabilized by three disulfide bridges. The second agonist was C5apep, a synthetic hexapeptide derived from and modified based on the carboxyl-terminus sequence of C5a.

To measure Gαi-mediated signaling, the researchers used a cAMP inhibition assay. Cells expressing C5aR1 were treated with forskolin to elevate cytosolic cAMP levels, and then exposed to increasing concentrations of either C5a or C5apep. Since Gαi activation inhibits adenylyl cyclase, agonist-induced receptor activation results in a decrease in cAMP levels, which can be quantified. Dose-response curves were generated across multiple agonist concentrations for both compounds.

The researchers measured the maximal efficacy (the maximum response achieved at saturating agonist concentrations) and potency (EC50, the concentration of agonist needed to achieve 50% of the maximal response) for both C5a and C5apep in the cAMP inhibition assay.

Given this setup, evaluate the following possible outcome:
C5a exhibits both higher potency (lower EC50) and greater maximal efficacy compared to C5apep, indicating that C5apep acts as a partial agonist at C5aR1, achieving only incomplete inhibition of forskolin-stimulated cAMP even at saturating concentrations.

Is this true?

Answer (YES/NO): NO